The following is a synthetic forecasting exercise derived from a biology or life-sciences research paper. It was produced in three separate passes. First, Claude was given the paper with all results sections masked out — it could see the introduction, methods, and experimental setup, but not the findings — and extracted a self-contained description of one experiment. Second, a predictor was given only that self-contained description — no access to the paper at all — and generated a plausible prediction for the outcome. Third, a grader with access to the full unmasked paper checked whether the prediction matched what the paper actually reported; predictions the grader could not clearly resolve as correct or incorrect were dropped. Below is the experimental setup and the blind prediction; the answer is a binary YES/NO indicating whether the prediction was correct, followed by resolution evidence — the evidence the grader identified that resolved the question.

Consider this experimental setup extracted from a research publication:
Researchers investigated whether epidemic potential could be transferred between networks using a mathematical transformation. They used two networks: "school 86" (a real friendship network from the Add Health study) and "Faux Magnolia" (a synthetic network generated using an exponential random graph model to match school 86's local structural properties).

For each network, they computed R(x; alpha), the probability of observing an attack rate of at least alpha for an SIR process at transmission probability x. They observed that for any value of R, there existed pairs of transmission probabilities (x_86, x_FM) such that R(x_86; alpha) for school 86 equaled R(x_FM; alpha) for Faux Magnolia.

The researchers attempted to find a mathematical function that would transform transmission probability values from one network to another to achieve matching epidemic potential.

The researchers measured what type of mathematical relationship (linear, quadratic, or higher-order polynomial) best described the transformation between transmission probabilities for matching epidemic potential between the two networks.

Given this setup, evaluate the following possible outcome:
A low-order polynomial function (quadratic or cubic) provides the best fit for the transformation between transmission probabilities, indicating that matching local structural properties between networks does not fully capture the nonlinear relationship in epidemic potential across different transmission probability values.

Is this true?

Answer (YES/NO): YES